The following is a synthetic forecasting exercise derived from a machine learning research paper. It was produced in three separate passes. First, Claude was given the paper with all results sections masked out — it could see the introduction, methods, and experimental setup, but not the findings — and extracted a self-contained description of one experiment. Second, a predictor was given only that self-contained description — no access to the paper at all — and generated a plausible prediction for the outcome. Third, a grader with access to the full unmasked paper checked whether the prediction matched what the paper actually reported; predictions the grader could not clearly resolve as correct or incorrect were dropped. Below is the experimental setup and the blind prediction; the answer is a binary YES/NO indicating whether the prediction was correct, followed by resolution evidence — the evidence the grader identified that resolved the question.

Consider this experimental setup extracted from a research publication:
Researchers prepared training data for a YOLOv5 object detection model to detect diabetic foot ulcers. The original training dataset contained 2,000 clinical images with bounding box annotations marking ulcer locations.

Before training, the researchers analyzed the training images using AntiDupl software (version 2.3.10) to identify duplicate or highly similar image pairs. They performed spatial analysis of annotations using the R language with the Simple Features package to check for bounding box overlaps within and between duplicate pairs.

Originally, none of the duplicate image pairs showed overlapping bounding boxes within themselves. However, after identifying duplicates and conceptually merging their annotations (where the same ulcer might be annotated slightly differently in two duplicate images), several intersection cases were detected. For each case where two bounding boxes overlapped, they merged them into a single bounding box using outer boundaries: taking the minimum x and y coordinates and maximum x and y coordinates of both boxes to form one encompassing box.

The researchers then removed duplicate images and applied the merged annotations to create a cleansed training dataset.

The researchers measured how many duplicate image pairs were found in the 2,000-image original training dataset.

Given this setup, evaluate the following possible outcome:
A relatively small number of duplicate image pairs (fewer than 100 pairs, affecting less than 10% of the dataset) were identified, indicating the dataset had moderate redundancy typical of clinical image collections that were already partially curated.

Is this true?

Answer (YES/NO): YES